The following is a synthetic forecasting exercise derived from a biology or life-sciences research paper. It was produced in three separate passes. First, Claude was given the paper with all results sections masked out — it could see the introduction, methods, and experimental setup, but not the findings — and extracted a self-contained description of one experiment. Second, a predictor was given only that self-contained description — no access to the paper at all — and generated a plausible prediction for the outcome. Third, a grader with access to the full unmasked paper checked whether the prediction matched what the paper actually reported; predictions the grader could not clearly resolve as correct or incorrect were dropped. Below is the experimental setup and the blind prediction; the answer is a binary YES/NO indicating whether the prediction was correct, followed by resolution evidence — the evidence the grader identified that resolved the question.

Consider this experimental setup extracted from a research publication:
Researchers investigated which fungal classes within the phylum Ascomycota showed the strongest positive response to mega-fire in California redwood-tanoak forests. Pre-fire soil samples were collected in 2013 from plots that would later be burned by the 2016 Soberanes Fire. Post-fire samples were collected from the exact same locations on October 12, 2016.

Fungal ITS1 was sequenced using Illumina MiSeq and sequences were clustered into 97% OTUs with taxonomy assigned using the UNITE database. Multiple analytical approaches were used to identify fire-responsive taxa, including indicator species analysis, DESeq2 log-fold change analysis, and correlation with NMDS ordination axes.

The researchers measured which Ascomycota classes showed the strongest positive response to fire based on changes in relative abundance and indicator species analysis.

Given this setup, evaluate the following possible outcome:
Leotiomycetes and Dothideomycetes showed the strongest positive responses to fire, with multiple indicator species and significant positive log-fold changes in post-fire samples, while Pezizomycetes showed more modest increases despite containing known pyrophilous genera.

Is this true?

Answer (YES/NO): NO